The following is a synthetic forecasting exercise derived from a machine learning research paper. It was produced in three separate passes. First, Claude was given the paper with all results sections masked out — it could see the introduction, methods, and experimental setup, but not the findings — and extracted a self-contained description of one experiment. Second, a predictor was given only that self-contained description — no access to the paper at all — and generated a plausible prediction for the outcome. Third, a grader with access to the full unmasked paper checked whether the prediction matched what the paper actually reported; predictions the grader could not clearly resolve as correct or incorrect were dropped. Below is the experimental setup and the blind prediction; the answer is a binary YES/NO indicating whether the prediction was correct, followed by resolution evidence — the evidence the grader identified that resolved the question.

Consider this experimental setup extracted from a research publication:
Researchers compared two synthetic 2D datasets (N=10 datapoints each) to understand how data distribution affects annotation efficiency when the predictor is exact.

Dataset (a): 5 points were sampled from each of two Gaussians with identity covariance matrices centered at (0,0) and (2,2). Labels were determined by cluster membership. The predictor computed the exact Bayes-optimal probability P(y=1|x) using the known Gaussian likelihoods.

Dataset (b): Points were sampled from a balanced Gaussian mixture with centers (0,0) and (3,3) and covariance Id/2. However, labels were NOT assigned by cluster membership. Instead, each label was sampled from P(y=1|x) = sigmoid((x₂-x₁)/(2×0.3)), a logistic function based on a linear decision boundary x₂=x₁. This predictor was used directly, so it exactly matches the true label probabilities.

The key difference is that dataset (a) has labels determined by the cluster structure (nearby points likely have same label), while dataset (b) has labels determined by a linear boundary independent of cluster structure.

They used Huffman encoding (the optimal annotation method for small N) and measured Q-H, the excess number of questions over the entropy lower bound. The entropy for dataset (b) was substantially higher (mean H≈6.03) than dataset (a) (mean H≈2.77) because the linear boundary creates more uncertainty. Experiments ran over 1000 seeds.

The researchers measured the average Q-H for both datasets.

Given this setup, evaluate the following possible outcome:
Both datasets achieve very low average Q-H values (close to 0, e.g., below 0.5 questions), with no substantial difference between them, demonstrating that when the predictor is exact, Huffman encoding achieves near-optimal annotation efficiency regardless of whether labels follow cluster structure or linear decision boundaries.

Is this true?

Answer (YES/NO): YES